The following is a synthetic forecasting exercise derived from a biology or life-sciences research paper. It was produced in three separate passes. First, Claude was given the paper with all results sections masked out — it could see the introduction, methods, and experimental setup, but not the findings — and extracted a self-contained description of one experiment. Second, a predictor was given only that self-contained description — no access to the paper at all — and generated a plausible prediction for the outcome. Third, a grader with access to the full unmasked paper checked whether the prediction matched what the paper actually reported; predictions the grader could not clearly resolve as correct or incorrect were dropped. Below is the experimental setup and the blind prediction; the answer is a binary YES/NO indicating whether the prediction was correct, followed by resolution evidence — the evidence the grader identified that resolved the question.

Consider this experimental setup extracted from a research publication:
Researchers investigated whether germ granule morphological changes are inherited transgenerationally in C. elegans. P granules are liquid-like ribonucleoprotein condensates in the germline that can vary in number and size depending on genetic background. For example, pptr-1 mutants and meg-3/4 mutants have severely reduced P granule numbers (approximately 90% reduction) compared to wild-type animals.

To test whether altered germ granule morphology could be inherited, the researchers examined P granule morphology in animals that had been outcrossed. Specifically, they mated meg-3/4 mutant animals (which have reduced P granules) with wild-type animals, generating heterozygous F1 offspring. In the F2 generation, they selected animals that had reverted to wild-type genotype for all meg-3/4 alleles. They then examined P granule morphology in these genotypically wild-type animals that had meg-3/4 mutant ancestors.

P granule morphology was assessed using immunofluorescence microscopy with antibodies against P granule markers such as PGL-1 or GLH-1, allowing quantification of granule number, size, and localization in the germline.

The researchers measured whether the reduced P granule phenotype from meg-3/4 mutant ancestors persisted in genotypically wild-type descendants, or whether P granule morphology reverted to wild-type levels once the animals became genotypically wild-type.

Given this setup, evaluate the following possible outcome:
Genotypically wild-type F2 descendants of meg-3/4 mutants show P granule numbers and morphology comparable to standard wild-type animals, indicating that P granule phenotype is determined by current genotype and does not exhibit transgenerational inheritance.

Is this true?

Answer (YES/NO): YES